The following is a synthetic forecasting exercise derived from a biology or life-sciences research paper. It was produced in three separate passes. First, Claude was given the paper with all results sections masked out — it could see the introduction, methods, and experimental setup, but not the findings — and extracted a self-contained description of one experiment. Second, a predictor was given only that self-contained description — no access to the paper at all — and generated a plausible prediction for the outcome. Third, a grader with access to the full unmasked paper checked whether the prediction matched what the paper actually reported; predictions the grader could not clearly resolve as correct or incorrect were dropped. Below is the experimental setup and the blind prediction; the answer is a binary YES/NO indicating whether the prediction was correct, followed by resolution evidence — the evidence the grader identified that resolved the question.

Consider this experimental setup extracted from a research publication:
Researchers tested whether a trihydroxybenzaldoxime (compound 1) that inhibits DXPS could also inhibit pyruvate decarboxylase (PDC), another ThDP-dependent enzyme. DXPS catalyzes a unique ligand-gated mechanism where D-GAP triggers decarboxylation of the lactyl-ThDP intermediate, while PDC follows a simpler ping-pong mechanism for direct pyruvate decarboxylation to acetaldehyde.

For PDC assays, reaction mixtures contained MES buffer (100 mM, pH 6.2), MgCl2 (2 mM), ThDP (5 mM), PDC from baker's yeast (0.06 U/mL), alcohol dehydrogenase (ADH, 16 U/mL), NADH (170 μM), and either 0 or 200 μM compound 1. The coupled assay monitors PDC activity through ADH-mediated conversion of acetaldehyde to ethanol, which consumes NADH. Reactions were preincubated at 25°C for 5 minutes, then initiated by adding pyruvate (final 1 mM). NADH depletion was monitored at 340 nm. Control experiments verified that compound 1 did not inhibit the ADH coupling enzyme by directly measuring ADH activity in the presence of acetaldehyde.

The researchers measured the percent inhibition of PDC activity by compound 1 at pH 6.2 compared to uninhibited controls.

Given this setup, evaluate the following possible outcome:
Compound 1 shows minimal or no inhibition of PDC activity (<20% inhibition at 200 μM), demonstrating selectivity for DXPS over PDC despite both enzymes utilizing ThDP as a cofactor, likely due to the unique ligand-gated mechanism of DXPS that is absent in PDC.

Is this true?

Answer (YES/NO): YES